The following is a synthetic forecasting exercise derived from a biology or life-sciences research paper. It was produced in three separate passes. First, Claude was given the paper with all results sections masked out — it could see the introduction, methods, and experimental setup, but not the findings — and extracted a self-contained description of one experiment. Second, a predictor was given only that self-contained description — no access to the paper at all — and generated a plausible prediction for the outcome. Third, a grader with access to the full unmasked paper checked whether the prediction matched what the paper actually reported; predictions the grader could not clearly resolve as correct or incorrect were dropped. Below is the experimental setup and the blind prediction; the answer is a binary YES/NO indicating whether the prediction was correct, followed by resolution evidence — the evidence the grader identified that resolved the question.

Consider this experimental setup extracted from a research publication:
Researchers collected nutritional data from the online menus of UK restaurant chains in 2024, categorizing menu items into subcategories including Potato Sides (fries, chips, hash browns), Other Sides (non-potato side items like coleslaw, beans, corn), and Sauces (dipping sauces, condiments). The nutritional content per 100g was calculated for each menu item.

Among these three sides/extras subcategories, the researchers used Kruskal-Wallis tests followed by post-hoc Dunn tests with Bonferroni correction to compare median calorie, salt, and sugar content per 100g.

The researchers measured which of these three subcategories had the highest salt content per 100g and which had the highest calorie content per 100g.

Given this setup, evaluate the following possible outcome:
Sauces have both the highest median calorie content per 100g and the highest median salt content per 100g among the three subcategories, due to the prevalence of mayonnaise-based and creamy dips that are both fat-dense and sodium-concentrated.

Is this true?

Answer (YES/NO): NO